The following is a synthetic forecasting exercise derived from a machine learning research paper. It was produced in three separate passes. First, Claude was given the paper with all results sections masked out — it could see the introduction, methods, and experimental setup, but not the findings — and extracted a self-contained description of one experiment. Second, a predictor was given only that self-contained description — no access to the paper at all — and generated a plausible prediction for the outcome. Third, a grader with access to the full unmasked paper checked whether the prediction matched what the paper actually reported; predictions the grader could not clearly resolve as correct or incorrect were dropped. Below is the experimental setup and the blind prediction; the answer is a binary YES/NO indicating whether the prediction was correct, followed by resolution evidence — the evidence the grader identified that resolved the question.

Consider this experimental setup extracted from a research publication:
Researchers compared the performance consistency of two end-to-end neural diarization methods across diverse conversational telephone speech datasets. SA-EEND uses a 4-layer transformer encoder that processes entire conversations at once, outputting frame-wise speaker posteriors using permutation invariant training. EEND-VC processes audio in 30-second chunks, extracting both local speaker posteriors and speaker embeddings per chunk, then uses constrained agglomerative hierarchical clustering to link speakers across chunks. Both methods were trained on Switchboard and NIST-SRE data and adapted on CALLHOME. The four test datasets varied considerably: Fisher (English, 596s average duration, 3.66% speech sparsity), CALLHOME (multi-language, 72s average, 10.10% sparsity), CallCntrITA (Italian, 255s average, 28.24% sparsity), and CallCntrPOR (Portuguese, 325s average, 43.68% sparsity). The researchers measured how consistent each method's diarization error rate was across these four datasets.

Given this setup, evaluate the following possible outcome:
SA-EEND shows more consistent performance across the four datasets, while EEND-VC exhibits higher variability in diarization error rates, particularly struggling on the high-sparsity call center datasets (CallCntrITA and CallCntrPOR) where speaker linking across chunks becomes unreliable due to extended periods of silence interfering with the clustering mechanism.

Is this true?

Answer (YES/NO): NO